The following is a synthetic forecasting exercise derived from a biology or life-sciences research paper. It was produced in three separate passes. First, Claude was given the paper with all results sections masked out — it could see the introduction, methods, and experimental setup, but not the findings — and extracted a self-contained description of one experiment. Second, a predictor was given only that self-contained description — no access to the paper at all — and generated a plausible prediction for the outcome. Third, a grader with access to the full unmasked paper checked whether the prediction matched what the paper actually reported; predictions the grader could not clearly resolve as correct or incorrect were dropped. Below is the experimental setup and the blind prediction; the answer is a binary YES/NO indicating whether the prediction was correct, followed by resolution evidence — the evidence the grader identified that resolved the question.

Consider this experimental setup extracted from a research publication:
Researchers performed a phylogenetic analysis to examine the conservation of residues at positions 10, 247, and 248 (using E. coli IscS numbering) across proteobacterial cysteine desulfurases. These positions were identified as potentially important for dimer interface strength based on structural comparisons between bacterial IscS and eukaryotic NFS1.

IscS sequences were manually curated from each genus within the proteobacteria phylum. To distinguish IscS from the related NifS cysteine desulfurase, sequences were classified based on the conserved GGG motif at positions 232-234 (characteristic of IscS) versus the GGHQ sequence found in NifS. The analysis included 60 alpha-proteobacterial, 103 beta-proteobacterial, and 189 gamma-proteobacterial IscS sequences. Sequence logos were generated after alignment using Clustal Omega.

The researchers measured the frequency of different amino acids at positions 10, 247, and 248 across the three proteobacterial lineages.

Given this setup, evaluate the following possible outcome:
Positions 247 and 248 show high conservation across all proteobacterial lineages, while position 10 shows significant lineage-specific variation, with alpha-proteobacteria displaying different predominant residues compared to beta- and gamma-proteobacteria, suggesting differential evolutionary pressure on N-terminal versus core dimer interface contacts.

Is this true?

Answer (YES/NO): NO